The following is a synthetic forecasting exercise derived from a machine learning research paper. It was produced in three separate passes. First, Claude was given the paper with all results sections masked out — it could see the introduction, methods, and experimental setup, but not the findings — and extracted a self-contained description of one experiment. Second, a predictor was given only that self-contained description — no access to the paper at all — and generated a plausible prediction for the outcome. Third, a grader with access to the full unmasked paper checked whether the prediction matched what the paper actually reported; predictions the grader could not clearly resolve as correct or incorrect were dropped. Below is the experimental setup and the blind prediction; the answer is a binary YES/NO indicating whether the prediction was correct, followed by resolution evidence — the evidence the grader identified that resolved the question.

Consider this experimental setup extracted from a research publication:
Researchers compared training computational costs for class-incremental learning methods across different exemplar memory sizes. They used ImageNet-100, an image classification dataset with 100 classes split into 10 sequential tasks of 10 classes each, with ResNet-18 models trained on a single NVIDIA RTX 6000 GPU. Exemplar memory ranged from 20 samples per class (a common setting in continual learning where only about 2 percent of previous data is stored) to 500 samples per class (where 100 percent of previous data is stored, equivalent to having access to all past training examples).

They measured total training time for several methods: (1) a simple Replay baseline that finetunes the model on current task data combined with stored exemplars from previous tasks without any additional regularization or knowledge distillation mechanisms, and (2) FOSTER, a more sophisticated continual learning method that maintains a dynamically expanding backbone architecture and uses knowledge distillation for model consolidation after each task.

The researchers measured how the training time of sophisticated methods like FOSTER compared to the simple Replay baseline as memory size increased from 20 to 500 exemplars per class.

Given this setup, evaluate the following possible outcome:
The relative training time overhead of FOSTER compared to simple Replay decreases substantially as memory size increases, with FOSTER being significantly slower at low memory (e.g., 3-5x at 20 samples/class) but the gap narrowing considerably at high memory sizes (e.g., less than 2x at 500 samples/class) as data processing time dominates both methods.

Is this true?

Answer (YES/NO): NO